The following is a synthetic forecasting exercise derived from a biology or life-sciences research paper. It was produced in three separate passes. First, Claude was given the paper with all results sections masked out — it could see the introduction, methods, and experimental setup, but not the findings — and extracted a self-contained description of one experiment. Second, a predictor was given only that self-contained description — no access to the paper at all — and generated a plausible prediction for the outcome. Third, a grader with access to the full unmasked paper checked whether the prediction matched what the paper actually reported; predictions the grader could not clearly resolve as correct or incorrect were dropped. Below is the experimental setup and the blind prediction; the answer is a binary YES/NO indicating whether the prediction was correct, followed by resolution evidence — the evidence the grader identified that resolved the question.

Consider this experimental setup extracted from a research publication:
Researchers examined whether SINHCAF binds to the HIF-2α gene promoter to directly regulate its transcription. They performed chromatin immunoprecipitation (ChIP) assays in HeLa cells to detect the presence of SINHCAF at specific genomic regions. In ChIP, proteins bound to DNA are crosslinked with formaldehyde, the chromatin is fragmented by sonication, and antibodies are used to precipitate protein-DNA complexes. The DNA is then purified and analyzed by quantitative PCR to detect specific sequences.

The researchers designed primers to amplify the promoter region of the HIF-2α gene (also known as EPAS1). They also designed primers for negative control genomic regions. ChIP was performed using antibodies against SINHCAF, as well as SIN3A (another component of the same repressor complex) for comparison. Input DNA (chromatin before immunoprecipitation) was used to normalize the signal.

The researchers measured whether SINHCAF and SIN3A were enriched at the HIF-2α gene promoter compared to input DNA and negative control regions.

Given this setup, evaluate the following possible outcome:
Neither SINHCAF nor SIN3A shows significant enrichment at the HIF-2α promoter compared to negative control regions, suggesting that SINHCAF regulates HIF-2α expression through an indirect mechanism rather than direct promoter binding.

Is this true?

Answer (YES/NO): NO